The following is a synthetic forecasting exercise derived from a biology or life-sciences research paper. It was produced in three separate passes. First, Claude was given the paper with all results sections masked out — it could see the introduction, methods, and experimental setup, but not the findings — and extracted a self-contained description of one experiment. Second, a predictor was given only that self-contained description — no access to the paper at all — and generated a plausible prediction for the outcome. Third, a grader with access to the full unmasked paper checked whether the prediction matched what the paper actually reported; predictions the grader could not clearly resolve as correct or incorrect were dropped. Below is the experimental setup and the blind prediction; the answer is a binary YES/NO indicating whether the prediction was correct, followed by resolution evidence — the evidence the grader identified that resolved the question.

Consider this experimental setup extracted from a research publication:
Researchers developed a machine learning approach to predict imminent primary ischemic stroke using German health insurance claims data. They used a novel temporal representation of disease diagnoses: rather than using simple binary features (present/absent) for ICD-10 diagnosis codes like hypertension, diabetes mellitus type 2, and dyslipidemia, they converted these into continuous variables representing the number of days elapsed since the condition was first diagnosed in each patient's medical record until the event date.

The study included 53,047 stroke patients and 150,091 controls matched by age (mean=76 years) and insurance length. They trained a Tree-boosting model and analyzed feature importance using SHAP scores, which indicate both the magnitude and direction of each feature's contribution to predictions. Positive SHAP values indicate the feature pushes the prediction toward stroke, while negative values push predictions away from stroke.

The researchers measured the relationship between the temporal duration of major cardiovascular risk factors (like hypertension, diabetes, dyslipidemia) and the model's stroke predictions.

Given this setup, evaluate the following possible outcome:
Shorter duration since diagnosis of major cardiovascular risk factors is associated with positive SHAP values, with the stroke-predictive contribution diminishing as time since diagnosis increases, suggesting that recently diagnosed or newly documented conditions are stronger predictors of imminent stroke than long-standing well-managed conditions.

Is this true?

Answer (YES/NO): NO